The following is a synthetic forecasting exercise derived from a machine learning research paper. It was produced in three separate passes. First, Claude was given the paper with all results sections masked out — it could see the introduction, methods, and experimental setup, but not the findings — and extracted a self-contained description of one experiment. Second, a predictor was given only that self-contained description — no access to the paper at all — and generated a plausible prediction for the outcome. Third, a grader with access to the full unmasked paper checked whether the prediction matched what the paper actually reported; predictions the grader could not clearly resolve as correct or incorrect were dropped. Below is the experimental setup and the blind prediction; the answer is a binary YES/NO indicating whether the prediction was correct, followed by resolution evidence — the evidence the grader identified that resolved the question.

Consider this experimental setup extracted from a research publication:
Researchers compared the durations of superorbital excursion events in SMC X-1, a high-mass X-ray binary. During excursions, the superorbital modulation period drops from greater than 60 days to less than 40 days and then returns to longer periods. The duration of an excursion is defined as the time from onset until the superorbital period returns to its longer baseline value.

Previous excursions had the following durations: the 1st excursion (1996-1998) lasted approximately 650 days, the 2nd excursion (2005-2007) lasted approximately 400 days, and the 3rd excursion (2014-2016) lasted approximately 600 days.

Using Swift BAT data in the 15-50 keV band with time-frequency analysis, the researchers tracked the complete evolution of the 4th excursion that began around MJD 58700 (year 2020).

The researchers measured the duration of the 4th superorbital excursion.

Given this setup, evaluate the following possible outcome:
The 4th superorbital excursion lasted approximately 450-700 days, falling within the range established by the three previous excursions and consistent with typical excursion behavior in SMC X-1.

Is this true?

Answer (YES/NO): NO